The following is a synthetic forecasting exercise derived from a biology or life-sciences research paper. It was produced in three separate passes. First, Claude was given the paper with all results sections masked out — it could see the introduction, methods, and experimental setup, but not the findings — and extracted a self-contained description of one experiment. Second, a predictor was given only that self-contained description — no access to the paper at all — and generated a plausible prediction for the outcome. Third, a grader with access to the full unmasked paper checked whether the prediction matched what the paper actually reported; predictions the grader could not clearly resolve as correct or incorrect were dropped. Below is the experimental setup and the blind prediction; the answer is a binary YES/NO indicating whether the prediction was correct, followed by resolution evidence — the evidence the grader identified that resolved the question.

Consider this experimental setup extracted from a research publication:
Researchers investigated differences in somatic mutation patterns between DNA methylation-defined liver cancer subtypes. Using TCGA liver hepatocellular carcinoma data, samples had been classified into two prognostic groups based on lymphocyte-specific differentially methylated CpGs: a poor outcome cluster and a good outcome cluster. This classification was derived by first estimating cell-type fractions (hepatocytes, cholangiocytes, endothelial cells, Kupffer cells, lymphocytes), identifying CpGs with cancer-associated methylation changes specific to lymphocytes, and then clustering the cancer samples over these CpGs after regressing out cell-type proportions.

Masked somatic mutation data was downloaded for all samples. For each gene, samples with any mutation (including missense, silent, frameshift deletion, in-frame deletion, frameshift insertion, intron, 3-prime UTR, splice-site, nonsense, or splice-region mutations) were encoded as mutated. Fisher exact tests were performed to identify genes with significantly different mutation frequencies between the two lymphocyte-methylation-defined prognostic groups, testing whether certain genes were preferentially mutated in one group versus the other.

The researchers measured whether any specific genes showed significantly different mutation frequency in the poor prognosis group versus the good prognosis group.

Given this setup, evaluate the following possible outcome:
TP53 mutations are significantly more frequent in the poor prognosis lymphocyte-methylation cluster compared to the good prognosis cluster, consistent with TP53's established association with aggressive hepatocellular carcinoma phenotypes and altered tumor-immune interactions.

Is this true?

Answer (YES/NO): NO